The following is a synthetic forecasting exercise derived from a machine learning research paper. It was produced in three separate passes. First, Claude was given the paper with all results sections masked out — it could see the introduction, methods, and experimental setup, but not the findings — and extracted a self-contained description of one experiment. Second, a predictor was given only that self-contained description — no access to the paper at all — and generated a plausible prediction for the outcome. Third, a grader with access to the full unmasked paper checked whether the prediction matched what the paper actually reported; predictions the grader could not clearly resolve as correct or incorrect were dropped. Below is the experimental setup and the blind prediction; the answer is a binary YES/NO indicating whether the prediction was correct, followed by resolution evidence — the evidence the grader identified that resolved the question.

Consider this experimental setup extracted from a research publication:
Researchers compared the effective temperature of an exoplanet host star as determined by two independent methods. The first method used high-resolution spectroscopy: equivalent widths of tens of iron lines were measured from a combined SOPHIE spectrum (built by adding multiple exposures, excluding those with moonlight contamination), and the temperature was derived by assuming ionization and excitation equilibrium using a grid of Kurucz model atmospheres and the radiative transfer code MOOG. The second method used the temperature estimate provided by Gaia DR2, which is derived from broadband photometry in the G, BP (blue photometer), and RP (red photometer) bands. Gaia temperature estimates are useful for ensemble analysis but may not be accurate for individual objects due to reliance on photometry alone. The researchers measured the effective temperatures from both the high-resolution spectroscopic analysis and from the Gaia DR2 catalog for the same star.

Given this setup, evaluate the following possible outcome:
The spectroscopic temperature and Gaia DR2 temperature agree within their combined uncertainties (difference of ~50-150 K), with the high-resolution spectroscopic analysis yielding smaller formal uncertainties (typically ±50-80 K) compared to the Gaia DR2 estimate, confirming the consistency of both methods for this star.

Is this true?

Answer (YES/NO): NO